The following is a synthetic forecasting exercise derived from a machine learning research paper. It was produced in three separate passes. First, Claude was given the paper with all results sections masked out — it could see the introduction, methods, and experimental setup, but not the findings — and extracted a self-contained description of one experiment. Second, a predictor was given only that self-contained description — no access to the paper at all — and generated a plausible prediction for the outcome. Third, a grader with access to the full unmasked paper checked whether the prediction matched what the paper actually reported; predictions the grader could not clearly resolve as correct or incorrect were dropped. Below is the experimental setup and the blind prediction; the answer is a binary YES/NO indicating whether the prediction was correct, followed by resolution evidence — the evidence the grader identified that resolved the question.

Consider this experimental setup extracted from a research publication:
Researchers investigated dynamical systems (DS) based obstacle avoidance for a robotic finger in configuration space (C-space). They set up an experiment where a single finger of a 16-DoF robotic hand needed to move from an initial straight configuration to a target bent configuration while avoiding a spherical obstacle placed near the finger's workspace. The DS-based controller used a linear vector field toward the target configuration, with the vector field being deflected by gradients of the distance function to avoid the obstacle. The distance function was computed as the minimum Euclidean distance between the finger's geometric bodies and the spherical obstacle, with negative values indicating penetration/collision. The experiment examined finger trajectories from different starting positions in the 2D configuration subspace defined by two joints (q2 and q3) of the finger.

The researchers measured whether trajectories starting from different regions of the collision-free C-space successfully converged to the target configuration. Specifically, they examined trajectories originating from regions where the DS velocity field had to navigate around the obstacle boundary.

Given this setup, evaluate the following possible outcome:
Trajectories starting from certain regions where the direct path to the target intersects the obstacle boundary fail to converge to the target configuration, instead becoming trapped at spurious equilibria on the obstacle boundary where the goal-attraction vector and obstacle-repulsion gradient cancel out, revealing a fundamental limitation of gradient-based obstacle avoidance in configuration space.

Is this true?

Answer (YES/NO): YES